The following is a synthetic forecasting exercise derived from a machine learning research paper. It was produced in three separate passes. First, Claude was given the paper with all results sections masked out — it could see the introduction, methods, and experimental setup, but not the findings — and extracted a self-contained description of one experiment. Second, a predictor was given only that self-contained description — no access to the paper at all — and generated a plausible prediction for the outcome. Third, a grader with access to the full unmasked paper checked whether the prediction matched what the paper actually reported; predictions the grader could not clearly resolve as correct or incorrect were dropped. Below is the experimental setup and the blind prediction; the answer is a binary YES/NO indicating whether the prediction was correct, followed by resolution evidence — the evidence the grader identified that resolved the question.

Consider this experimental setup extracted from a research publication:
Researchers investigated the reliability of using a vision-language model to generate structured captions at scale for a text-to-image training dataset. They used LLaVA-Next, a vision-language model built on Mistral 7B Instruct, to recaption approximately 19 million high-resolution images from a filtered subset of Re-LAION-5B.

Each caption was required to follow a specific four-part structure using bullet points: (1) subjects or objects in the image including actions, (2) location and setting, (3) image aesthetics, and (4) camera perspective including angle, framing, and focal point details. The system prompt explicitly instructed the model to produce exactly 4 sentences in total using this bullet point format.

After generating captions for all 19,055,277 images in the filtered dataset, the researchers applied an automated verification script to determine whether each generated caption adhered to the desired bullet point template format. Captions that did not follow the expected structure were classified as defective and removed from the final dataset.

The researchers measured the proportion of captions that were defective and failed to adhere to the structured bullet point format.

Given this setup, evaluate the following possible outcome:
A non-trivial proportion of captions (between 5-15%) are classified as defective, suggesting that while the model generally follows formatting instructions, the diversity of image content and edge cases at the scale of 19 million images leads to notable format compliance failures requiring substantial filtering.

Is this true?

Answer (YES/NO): NO